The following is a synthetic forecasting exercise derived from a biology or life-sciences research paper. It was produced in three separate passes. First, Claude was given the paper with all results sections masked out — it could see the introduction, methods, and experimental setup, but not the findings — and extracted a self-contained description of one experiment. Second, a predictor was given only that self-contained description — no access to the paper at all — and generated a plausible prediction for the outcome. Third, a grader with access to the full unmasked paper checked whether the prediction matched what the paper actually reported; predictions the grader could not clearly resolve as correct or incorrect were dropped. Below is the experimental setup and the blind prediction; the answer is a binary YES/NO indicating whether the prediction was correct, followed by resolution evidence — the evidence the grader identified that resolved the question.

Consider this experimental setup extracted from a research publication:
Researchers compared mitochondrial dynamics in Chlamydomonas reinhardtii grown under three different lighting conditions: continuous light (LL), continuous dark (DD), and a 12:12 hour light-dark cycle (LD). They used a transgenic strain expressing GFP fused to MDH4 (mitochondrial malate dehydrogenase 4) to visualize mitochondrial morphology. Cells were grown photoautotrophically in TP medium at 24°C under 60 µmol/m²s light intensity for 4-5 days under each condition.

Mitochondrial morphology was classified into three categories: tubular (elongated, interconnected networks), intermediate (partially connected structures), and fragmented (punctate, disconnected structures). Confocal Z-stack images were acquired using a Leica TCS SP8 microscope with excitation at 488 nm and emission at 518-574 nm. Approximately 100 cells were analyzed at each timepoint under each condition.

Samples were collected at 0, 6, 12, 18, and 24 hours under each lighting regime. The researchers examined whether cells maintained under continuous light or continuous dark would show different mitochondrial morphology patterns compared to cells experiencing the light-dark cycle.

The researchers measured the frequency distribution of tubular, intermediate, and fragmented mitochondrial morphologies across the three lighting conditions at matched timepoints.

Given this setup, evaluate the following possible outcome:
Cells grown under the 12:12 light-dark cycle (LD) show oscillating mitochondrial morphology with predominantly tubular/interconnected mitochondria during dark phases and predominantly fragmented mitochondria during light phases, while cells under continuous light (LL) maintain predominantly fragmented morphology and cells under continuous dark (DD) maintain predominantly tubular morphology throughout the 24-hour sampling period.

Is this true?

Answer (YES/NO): NO